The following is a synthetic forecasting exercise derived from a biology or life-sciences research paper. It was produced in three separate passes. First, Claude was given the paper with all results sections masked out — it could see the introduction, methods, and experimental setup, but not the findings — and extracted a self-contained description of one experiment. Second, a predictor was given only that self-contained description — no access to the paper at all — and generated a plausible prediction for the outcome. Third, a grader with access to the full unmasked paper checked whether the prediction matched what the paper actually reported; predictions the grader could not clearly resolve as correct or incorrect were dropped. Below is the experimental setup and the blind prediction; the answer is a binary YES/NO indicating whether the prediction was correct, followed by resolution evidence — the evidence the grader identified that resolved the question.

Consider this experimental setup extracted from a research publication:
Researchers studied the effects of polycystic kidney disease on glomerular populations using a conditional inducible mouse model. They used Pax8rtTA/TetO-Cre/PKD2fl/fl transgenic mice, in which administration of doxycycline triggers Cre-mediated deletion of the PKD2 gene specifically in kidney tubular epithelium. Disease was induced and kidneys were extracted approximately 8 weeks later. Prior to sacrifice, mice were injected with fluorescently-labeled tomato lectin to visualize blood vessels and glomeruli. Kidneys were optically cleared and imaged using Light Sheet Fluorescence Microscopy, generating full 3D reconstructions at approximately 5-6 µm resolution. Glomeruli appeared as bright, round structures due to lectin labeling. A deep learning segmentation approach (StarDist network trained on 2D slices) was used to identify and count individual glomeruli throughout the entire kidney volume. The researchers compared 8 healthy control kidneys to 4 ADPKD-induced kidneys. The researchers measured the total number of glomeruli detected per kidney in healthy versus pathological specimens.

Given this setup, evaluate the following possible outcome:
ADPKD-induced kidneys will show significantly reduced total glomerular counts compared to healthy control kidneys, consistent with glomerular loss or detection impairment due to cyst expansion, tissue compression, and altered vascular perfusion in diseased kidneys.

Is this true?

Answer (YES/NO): NO